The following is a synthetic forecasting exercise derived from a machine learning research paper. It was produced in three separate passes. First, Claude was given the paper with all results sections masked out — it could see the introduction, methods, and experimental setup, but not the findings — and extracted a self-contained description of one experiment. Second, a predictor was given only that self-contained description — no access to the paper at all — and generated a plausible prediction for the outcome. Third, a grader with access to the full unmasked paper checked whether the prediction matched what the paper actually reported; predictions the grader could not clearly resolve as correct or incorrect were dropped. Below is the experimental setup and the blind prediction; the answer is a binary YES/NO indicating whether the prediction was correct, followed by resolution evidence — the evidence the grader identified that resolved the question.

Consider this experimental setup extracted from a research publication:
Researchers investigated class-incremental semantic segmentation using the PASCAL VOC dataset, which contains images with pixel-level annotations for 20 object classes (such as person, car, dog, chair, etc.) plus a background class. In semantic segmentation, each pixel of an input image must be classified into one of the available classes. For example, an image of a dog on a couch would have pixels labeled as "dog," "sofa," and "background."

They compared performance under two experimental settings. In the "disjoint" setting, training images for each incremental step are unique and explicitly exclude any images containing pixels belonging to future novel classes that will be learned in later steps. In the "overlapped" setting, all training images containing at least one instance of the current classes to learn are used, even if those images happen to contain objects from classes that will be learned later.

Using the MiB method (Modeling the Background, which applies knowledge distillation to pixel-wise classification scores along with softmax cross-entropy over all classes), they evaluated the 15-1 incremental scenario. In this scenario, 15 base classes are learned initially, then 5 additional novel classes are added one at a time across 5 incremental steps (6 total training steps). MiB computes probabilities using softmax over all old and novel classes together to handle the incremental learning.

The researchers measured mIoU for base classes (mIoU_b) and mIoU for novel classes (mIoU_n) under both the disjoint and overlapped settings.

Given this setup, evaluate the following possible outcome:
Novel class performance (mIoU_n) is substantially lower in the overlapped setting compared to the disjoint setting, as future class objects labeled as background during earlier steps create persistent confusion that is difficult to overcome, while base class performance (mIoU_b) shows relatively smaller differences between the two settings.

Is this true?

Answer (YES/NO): NO